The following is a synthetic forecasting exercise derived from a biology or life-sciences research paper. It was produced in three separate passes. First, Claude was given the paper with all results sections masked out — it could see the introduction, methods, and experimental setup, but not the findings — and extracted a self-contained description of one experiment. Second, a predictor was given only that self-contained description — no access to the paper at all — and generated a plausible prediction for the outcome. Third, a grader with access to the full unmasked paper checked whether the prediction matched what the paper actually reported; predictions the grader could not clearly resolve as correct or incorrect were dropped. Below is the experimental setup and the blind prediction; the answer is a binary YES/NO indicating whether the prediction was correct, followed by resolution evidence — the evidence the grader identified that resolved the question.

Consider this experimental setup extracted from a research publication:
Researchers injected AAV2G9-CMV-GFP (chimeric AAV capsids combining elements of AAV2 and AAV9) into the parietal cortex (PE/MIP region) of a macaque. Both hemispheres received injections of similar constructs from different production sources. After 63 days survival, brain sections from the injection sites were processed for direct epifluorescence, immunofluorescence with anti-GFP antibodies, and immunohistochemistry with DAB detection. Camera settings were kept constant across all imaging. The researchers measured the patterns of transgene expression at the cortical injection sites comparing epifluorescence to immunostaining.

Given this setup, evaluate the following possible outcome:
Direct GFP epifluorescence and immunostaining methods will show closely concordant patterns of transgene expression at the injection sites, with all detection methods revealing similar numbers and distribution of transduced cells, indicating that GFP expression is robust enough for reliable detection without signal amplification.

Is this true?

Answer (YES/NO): NO